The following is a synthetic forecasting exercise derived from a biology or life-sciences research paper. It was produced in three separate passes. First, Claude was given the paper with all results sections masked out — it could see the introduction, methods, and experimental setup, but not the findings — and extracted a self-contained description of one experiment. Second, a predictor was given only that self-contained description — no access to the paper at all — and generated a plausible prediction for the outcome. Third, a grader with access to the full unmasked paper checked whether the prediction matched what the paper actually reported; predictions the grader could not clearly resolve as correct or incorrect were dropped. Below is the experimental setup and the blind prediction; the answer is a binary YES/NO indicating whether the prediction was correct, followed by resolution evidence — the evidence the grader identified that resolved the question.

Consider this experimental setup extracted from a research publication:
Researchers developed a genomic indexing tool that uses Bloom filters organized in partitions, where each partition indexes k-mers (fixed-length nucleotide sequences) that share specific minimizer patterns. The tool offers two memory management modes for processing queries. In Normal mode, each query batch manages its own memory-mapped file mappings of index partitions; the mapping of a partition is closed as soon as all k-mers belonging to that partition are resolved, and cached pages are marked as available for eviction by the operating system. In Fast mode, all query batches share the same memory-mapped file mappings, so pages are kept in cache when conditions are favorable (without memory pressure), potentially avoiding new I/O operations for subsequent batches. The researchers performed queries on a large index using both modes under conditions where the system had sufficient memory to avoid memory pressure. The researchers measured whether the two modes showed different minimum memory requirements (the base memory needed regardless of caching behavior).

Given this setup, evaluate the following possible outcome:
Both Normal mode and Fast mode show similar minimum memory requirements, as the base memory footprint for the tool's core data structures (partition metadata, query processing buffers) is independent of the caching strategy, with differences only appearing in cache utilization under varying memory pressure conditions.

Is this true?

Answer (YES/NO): YES